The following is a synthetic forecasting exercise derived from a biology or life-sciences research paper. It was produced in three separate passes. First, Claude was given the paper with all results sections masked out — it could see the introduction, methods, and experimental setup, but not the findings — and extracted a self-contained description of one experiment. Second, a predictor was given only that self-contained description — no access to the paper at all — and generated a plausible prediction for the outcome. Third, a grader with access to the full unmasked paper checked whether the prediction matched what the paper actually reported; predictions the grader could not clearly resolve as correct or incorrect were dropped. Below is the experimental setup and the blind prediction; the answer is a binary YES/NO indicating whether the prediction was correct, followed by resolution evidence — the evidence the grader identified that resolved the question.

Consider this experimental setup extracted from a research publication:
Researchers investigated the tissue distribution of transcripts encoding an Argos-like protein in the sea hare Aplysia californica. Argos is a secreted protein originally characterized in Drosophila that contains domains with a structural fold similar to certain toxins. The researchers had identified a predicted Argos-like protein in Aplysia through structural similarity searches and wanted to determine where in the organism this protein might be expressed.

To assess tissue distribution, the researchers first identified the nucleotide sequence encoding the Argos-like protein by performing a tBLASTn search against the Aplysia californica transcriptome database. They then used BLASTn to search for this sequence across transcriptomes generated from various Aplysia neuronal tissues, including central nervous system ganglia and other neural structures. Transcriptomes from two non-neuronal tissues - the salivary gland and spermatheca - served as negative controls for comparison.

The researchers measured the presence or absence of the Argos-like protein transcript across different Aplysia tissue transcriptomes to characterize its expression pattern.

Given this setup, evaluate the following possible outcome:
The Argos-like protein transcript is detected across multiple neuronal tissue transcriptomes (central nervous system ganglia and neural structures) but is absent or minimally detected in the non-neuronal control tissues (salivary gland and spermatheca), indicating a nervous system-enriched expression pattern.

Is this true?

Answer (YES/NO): NO